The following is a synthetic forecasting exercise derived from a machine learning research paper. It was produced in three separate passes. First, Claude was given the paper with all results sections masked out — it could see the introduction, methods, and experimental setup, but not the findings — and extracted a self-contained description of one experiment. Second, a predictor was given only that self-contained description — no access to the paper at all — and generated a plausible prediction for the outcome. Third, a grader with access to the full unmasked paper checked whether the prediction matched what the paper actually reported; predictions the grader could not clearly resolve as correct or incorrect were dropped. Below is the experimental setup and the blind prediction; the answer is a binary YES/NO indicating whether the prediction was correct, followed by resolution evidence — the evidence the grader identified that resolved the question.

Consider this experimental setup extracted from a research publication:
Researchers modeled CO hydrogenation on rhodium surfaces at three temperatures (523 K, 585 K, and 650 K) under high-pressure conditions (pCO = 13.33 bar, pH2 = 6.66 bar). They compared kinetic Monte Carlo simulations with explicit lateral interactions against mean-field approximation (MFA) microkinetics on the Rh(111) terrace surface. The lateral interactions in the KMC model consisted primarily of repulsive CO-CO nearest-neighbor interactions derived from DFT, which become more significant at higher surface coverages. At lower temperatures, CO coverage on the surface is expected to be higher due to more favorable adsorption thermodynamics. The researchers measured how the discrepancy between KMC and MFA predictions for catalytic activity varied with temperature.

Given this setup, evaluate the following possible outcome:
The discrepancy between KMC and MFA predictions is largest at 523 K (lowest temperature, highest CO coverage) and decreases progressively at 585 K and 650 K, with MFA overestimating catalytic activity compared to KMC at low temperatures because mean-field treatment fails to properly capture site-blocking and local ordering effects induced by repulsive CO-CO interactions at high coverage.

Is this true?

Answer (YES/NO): NO